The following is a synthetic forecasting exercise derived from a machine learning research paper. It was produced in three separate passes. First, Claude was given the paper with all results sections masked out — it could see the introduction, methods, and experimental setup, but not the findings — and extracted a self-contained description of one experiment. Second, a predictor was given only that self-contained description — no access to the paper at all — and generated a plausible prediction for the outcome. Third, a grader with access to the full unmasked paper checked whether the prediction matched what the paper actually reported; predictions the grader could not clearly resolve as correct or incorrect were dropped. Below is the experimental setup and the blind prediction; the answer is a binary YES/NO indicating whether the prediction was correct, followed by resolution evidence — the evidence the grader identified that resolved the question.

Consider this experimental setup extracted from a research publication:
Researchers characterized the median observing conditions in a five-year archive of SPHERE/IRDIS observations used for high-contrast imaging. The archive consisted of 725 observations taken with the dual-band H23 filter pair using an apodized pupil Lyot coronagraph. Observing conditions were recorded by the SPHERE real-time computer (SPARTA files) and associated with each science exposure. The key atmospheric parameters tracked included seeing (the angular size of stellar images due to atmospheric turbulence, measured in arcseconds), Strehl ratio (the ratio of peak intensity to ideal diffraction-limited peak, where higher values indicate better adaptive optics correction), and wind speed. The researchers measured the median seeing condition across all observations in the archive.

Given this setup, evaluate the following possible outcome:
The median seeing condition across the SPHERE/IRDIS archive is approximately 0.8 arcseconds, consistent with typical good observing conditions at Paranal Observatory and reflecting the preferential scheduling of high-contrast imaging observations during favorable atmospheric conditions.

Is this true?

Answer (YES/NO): NO